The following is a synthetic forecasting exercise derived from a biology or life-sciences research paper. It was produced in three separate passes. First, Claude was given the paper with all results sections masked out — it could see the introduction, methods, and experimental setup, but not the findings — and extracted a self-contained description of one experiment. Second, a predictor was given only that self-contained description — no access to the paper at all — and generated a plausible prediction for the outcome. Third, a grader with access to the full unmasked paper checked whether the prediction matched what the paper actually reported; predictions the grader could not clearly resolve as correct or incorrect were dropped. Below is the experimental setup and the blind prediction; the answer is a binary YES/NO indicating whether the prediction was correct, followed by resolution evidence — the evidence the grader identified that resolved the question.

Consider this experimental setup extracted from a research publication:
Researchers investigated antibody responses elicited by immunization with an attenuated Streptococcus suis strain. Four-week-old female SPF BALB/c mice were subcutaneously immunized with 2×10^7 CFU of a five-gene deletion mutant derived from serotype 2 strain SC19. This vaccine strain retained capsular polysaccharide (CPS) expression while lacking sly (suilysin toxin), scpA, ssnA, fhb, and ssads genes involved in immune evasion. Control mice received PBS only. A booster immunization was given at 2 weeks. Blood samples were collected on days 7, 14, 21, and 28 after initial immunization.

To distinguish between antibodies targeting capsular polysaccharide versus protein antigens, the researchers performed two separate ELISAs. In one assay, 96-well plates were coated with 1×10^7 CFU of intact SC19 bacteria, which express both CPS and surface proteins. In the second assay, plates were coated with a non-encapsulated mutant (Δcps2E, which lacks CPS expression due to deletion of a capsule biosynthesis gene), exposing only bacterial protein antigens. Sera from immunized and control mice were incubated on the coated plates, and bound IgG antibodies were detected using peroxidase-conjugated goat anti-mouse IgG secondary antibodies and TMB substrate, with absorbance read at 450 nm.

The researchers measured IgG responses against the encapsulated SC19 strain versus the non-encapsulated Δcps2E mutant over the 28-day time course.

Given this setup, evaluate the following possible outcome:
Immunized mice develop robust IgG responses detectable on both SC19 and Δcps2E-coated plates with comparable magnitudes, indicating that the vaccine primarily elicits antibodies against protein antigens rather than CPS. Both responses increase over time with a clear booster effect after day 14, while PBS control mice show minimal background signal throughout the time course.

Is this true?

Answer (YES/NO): NO